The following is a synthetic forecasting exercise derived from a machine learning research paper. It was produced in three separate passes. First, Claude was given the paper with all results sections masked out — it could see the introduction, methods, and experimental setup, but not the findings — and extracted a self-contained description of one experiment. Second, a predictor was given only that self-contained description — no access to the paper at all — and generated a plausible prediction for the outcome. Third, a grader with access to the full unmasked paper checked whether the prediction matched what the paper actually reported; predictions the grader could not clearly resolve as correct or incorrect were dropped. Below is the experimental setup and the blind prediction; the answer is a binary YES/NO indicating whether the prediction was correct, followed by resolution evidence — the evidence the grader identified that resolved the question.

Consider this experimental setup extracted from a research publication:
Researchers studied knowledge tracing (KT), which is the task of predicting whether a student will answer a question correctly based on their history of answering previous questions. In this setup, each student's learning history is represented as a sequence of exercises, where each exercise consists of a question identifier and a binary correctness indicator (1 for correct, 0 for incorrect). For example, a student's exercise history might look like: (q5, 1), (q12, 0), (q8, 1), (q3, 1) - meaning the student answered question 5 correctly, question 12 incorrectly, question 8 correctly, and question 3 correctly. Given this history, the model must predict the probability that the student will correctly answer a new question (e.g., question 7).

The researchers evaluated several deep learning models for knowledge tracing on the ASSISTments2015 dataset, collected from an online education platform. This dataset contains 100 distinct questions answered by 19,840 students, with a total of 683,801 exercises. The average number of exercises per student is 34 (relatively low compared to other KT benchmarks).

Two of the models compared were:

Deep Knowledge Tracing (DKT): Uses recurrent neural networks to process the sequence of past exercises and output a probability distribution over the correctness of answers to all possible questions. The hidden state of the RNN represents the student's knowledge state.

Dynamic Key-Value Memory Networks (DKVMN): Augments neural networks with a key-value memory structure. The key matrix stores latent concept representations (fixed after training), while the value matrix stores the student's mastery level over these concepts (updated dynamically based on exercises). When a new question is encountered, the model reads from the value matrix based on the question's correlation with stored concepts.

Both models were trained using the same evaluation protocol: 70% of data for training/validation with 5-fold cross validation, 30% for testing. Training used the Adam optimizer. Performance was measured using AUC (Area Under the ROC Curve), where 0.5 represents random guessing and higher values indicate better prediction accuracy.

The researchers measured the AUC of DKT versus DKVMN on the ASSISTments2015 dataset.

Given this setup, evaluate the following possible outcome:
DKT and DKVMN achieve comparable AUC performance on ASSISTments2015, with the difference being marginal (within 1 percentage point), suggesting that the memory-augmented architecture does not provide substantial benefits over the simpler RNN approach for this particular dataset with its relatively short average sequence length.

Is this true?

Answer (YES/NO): YES